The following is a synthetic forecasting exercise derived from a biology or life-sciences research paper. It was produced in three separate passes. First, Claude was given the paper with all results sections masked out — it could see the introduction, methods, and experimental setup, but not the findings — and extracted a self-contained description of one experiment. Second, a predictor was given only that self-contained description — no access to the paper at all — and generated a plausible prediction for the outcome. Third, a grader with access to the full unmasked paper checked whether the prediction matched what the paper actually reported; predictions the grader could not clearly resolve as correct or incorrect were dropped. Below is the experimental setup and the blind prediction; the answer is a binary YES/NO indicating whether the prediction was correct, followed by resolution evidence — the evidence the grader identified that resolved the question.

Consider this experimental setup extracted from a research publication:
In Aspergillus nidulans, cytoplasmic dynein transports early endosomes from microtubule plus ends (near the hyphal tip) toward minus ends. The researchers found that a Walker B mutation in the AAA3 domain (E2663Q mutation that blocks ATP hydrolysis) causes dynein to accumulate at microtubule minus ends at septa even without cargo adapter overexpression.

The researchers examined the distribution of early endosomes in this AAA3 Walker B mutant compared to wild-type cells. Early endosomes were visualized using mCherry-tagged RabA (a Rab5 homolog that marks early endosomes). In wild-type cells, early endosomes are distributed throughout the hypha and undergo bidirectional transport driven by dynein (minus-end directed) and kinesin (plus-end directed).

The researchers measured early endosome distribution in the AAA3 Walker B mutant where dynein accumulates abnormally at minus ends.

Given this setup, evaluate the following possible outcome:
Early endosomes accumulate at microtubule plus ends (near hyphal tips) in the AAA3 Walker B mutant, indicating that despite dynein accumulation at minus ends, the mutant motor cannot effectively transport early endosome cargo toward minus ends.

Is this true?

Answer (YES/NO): YES